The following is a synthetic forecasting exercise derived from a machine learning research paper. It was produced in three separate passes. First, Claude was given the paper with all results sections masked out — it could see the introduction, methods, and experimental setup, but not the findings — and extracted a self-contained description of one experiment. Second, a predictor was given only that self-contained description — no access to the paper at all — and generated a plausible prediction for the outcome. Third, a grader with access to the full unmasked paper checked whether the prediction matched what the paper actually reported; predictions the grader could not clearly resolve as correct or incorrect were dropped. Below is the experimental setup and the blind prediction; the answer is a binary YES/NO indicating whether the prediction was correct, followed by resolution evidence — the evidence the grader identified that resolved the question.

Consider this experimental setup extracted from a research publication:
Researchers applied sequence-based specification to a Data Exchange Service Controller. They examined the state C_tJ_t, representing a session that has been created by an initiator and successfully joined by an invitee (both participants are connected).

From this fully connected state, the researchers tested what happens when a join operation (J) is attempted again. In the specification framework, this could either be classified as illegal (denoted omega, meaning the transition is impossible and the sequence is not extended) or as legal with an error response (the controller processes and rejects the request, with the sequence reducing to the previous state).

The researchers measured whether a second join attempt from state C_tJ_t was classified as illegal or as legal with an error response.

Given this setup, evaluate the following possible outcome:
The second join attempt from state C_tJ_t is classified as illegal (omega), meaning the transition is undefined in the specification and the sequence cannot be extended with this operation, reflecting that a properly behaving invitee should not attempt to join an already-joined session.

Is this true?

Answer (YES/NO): YES